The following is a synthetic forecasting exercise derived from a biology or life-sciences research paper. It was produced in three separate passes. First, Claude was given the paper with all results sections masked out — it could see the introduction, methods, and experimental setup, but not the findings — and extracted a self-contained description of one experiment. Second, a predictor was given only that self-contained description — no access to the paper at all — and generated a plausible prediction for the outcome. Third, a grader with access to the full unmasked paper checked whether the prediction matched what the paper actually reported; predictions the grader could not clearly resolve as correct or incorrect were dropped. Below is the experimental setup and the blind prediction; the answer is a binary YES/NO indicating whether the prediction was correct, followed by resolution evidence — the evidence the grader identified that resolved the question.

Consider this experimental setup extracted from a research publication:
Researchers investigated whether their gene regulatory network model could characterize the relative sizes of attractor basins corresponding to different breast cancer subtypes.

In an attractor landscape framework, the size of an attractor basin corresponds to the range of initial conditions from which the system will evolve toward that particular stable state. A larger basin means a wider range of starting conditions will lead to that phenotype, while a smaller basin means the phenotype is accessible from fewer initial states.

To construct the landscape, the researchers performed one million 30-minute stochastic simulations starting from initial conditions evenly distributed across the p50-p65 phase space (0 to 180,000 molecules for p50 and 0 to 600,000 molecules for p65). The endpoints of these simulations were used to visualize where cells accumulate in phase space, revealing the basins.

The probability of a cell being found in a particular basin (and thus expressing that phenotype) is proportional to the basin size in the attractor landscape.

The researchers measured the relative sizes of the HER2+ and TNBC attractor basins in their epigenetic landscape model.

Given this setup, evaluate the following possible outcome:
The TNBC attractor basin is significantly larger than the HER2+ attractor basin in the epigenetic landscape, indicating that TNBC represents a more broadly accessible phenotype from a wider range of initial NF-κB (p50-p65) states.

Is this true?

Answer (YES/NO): YES